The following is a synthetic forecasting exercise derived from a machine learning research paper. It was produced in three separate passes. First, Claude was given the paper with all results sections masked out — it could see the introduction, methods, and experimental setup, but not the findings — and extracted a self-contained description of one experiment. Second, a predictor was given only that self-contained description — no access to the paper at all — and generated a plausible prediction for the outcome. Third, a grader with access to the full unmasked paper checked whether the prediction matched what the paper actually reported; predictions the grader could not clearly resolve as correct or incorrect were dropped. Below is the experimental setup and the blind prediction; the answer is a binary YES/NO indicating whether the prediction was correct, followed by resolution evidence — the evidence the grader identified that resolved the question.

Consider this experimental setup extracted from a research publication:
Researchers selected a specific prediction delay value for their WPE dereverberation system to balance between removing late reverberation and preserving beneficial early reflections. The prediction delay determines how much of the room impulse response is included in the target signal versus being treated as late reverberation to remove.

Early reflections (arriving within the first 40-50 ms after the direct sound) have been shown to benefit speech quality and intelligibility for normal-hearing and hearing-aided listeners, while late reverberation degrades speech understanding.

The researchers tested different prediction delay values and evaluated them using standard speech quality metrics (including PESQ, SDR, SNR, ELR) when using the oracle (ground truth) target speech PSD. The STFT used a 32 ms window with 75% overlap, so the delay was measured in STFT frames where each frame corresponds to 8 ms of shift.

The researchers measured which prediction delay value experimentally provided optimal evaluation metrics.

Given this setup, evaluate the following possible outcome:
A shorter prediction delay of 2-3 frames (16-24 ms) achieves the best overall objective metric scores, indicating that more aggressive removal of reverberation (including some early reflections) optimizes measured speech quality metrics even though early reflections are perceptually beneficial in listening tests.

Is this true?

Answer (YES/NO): NO